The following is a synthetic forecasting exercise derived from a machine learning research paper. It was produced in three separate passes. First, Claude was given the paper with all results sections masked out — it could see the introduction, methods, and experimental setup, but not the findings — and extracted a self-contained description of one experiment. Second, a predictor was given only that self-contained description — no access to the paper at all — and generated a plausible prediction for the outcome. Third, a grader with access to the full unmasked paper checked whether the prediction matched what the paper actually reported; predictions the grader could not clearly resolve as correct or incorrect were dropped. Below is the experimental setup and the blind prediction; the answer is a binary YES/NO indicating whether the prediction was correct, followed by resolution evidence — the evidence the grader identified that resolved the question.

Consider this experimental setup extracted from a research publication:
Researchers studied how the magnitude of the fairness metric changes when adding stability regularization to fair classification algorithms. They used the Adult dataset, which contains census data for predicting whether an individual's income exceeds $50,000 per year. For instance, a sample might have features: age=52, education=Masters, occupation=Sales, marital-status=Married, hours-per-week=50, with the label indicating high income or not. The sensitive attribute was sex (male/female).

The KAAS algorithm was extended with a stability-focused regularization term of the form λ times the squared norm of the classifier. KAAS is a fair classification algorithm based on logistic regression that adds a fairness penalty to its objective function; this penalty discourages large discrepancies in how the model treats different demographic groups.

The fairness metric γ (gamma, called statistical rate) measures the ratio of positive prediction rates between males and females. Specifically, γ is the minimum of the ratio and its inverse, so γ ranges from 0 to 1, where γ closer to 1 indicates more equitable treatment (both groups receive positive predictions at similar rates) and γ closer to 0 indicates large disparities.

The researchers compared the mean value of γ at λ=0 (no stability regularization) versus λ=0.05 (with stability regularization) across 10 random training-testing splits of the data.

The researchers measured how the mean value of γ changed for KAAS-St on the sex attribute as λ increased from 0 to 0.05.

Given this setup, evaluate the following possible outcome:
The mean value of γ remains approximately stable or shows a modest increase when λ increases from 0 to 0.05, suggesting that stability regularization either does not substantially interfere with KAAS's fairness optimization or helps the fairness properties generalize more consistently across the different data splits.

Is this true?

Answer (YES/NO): NO